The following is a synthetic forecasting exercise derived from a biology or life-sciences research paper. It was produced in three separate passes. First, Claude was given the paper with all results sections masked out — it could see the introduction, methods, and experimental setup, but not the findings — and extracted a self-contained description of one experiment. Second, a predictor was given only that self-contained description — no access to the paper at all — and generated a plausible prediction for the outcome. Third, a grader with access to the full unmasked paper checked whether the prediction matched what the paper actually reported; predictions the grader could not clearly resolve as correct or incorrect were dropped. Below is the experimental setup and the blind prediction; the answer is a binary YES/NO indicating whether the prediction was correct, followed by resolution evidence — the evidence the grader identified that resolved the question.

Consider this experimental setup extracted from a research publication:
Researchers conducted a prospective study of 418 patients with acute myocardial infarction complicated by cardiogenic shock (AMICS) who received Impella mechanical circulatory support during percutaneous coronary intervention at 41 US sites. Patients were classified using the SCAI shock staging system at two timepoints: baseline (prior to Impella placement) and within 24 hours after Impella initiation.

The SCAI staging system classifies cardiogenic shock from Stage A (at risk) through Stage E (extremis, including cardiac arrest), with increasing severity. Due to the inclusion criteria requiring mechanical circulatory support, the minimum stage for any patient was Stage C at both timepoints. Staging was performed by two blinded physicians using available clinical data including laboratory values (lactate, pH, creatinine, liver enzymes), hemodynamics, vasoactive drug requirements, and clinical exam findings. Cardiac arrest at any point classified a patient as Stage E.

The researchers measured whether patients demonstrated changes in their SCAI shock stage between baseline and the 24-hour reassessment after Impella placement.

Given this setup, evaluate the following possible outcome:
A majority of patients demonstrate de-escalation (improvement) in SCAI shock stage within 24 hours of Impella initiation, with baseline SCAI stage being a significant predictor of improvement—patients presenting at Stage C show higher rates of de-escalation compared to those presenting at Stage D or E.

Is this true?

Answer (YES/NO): NO